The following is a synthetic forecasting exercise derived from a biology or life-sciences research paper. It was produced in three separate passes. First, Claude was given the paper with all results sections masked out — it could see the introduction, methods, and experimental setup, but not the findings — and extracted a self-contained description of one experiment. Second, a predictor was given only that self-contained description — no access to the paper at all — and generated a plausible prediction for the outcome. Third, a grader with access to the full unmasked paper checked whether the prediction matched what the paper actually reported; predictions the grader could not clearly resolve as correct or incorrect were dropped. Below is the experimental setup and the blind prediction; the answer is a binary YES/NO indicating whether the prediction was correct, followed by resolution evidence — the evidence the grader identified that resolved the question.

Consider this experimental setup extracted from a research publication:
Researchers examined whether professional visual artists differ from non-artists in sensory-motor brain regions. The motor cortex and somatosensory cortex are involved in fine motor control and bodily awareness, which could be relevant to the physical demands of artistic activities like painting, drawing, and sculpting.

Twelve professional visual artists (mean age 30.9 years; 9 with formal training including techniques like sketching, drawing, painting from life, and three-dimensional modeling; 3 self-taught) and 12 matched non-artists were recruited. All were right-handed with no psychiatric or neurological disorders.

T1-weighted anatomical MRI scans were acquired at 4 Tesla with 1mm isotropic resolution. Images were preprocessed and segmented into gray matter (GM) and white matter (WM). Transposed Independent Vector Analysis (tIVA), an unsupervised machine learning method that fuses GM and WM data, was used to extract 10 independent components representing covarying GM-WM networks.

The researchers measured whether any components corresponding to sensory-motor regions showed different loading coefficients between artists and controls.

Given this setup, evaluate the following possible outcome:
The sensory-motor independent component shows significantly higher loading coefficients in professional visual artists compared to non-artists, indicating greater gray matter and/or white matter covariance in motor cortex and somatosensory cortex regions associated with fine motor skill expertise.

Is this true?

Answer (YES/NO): YES